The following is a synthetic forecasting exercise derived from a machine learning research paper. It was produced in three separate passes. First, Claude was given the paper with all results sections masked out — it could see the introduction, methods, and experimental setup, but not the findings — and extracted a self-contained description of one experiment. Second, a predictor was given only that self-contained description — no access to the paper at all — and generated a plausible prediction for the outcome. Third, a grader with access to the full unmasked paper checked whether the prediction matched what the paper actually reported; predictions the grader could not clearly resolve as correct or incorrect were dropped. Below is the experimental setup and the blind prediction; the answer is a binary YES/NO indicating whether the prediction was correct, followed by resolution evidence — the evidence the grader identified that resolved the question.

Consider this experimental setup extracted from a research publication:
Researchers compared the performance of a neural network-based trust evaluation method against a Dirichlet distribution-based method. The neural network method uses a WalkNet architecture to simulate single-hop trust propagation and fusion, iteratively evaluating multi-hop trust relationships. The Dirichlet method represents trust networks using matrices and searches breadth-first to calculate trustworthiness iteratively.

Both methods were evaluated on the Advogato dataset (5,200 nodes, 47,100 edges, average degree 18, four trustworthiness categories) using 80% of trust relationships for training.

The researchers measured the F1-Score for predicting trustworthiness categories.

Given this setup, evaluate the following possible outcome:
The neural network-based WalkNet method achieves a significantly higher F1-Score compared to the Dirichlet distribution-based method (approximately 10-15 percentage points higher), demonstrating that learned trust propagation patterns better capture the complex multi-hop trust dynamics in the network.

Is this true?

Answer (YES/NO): YES